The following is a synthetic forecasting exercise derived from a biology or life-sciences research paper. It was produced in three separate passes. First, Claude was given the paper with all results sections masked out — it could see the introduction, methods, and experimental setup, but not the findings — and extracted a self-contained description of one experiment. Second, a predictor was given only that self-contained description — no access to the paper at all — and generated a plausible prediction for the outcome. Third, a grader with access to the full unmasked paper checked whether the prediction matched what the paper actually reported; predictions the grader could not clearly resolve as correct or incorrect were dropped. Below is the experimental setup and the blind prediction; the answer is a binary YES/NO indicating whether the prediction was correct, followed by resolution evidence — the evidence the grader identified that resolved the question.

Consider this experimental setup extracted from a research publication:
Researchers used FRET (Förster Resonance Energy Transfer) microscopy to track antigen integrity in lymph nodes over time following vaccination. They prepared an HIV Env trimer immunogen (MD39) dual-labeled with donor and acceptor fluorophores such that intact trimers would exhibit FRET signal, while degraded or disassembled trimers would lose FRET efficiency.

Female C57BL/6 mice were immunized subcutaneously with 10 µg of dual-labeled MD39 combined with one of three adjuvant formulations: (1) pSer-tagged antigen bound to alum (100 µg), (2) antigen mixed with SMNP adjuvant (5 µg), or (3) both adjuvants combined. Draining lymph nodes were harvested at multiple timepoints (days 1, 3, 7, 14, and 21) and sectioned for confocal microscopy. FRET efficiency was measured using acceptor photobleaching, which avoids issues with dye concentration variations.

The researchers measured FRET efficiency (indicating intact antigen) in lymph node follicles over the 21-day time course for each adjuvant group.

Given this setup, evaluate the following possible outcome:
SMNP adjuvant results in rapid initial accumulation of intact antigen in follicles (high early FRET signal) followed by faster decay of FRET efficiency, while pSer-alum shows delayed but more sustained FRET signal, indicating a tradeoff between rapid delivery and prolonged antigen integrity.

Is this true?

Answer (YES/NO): NO